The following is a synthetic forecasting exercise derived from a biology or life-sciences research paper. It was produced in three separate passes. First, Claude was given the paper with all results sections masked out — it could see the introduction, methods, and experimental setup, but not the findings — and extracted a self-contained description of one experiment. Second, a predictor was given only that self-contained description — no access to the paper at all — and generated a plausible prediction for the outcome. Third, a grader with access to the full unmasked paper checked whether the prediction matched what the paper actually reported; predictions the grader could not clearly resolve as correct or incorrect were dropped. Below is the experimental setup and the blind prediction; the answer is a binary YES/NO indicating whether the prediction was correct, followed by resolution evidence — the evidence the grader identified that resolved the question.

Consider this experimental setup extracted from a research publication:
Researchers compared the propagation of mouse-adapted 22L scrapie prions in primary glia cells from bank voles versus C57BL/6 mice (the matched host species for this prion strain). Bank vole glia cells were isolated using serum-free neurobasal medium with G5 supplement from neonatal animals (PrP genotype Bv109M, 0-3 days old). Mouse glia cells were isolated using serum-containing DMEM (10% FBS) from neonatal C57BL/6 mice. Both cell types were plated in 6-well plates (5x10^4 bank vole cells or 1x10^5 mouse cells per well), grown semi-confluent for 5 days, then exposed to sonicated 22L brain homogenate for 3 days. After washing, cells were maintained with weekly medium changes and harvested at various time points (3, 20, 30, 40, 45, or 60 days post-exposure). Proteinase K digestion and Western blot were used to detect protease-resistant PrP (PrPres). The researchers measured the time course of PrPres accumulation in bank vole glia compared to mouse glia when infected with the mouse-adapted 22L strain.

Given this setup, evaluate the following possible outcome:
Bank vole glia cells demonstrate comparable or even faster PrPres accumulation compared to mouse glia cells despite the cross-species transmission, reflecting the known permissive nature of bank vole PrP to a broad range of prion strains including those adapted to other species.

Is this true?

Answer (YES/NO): NO